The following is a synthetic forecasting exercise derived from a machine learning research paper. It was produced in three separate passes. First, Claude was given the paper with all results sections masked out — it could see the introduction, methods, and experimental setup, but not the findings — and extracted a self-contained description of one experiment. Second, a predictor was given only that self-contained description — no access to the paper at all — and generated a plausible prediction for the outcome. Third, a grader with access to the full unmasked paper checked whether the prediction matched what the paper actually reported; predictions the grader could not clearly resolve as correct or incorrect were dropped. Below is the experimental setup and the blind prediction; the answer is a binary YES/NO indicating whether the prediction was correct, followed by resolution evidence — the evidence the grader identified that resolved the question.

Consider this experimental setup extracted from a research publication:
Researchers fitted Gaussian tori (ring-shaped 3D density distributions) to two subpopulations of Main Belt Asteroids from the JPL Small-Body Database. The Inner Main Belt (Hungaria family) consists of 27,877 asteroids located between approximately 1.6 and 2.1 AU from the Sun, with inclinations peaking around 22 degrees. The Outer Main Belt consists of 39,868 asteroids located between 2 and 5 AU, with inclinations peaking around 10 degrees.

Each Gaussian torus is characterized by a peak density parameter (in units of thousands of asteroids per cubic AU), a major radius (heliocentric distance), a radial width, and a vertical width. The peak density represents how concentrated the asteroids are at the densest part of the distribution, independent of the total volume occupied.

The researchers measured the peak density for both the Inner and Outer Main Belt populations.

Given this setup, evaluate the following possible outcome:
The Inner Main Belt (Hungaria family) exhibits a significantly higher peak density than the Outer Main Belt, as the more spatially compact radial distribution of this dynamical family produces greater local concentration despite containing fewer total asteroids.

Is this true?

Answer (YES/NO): YES